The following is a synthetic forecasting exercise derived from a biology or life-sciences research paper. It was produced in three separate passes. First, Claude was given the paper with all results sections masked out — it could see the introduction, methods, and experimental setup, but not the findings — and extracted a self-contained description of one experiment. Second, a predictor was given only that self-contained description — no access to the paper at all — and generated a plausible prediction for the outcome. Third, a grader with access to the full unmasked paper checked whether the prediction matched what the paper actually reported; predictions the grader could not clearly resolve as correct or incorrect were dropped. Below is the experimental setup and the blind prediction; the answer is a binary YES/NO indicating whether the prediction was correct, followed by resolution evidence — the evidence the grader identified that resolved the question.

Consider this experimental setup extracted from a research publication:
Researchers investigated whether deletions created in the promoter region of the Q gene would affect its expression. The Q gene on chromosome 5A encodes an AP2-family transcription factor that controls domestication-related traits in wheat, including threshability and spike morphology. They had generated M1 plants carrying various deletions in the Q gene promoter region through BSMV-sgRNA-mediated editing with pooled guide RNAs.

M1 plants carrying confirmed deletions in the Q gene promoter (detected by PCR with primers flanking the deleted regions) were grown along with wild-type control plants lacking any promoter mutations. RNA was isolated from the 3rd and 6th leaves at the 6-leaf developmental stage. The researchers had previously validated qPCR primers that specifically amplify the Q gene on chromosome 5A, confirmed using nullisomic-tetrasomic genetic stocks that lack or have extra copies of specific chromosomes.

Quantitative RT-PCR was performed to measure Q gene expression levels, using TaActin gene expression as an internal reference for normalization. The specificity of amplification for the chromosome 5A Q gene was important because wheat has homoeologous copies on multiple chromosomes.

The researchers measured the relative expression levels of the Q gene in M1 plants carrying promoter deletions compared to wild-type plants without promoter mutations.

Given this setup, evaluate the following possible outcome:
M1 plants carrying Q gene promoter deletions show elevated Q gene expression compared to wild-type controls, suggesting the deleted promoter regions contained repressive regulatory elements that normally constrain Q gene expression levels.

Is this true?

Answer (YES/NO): NO